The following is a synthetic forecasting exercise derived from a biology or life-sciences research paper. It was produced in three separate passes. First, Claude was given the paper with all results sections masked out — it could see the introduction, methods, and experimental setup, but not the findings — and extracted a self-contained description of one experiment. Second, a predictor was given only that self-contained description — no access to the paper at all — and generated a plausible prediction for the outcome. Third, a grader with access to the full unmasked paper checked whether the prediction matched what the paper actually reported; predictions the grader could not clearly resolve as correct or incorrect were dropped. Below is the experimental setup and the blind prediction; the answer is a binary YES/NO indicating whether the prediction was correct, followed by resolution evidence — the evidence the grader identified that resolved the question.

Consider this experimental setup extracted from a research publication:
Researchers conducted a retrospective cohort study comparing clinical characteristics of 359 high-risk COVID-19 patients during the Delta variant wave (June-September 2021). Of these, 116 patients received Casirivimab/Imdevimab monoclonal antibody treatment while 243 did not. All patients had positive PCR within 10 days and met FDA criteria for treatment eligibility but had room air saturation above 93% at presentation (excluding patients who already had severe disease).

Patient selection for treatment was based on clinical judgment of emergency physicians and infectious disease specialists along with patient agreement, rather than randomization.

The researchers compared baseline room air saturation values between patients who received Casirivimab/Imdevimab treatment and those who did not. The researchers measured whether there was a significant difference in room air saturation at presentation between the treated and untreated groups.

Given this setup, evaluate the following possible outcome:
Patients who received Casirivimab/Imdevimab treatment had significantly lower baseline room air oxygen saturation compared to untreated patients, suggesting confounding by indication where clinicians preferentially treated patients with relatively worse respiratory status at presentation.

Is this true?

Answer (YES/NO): YES